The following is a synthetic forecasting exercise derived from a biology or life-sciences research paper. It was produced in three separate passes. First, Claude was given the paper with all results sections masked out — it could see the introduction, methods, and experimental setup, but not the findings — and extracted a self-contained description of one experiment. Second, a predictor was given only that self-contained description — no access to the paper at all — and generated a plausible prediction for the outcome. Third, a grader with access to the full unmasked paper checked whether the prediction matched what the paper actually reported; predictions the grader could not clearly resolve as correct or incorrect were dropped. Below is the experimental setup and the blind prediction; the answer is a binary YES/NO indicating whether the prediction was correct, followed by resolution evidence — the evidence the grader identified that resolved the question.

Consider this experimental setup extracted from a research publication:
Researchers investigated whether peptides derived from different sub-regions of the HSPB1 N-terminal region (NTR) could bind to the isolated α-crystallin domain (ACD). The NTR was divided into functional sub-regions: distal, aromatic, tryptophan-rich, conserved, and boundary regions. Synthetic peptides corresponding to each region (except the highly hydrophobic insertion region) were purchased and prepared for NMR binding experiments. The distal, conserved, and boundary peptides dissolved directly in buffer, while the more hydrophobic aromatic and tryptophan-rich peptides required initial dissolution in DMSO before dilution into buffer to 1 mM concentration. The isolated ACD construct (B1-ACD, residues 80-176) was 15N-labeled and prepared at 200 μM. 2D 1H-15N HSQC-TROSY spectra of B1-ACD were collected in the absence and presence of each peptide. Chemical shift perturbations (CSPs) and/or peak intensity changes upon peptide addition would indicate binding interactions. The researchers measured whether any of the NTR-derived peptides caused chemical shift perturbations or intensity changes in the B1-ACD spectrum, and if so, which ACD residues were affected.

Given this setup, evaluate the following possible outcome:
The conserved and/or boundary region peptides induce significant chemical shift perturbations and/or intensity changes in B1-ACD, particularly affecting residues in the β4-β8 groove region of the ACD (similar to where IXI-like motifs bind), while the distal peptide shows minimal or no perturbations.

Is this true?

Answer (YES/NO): NO